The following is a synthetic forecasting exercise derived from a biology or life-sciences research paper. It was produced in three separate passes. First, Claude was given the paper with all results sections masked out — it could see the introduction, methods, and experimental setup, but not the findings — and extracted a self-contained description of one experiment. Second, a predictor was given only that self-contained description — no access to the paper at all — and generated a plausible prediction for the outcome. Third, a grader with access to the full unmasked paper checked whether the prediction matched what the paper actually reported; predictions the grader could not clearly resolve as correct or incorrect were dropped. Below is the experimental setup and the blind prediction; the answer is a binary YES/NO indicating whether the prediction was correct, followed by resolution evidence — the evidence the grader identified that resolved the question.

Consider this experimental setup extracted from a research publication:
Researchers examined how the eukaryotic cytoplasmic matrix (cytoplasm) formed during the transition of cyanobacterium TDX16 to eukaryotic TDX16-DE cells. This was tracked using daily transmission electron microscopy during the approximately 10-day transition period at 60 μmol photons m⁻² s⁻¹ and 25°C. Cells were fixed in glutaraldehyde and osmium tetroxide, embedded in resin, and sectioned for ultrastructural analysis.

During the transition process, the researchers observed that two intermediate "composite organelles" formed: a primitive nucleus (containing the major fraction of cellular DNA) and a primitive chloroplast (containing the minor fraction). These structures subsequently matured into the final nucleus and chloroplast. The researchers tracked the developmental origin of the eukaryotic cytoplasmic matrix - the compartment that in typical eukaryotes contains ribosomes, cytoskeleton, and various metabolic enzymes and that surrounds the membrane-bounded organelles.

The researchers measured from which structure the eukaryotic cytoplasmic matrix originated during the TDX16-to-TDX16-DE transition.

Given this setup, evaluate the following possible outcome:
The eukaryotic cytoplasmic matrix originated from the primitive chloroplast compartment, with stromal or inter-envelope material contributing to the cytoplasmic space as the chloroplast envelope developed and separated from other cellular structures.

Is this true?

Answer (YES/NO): NO